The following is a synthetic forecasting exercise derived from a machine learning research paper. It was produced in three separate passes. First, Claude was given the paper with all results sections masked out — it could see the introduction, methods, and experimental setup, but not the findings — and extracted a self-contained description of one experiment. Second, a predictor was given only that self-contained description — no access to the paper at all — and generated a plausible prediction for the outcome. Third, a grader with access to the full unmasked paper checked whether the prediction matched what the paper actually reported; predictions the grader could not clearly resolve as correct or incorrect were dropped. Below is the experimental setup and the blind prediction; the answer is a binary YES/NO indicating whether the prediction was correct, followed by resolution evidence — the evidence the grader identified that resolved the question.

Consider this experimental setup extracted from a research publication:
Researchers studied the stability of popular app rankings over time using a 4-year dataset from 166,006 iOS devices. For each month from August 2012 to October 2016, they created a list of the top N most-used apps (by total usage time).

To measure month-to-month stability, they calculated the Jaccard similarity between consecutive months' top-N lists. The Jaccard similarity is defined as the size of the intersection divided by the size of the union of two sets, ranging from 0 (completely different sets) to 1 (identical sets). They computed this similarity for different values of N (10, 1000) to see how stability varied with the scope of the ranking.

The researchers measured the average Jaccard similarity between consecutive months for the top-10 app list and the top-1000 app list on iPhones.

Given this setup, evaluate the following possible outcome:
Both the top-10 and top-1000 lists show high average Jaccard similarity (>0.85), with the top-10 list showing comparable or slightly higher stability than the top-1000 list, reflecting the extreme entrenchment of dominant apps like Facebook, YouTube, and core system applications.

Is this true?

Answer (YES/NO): NO